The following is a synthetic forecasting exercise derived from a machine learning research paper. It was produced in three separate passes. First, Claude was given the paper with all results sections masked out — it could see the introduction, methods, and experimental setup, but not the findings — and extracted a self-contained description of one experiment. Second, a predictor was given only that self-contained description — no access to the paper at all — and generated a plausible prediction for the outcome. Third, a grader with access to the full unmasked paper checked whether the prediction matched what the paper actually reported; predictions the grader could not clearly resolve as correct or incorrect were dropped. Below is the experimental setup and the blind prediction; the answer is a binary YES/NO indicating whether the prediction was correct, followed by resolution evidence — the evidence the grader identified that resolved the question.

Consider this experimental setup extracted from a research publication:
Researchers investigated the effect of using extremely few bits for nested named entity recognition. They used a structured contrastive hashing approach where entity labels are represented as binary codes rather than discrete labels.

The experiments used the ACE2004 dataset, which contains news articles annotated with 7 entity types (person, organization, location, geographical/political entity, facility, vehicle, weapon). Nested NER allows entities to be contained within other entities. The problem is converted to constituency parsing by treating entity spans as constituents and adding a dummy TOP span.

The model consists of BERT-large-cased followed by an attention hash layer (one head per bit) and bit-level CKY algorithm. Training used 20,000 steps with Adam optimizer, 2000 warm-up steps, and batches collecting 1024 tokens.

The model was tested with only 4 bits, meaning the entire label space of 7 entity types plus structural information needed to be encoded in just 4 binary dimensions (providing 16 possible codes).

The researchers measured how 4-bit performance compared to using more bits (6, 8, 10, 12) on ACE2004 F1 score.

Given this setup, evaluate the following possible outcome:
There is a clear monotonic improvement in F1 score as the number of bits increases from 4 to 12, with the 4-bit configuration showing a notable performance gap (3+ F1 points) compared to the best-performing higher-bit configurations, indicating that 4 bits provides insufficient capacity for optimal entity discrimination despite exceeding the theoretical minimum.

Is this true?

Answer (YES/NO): NO